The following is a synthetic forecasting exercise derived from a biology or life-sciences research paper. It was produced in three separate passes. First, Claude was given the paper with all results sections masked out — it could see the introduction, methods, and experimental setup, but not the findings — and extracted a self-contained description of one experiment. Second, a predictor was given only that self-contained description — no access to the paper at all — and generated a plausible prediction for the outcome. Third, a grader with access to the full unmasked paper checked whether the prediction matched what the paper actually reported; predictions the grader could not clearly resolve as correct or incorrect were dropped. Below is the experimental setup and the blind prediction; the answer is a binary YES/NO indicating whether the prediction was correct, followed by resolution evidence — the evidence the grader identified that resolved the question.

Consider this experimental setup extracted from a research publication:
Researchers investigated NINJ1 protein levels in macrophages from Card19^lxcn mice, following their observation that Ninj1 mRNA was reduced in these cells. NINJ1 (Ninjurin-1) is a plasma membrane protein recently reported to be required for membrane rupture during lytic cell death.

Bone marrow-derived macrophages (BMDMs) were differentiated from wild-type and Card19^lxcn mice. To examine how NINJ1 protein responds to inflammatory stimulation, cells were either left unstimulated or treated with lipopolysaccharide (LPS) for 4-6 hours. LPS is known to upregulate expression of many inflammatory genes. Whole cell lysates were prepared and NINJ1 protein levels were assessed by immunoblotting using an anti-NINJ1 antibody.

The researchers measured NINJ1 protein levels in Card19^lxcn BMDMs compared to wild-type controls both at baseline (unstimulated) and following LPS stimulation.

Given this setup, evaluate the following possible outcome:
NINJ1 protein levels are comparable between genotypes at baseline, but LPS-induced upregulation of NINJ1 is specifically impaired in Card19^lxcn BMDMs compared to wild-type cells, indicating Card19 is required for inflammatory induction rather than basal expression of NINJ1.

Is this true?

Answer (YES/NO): NO